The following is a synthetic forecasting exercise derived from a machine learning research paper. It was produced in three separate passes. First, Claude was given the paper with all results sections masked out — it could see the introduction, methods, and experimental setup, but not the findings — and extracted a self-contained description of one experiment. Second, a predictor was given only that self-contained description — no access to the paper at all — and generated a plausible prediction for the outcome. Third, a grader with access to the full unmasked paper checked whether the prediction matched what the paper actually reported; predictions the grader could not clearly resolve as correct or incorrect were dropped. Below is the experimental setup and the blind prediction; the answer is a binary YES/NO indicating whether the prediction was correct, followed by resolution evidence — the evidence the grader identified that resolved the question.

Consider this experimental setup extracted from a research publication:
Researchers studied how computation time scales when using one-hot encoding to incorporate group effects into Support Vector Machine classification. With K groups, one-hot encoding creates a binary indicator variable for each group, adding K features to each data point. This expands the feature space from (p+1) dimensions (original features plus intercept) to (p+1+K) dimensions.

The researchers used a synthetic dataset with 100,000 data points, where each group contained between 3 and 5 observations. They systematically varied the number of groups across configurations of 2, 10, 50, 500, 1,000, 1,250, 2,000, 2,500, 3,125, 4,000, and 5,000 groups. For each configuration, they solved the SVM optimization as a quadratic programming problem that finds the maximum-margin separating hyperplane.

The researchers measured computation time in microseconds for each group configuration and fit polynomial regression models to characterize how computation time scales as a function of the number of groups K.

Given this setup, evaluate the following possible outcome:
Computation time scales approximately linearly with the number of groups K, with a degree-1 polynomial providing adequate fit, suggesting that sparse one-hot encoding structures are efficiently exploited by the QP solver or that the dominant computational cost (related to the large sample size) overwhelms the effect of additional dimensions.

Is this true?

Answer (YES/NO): NO